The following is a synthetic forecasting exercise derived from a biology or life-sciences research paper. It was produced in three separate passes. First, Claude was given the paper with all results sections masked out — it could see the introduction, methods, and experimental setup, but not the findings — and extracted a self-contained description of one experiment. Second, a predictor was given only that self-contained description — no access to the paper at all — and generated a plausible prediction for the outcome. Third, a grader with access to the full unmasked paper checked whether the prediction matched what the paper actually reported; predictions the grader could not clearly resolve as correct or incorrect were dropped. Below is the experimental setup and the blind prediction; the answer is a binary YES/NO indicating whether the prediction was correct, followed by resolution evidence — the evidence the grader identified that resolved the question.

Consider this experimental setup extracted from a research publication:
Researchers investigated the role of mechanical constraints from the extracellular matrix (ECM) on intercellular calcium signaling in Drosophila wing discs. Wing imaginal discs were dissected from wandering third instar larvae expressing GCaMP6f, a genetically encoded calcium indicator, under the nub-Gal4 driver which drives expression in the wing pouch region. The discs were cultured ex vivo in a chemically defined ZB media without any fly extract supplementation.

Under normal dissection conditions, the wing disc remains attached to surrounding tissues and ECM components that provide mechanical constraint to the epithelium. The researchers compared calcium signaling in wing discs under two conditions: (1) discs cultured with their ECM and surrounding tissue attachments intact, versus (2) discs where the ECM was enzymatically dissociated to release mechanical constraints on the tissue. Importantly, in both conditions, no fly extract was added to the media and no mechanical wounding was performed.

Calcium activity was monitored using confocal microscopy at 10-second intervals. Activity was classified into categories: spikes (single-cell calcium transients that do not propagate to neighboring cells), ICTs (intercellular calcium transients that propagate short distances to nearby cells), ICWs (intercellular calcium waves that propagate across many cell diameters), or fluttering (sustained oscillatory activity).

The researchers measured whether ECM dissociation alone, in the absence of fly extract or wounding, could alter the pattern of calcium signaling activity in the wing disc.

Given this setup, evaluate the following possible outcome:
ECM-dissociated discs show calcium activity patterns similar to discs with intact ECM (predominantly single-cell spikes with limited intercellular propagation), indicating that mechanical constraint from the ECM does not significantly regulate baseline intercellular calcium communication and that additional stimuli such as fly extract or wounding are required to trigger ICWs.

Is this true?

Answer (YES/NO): NO